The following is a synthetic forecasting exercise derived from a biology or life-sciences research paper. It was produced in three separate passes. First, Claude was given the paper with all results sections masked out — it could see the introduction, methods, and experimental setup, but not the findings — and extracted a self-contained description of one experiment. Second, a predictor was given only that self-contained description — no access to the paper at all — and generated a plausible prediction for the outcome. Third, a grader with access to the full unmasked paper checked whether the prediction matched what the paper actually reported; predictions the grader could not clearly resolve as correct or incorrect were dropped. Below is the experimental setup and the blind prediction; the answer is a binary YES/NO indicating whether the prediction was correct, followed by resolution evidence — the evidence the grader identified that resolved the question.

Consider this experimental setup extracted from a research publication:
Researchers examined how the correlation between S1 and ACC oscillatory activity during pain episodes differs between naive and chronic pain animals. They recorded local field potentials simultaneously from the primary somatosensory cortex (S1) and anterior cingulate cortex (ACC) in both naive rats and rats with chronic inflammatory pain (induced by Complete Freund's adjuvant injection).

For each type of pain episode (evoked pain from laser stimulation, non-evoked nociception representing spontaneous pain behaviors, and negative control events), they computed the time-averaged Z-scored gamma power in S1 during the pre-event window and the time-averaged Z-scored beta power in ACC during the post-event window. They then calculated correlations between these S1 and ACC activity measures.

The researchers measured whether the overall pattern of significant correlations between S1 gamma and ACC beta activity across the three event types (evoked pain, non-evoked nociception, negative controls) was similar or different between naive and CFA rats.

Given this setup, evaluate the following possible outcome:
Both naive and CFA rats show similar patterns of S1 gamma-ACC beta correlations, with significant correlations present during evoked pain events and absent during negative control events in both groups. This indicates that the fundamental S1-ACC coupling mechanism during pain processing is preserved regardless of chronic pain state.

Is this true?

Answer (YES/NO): NO